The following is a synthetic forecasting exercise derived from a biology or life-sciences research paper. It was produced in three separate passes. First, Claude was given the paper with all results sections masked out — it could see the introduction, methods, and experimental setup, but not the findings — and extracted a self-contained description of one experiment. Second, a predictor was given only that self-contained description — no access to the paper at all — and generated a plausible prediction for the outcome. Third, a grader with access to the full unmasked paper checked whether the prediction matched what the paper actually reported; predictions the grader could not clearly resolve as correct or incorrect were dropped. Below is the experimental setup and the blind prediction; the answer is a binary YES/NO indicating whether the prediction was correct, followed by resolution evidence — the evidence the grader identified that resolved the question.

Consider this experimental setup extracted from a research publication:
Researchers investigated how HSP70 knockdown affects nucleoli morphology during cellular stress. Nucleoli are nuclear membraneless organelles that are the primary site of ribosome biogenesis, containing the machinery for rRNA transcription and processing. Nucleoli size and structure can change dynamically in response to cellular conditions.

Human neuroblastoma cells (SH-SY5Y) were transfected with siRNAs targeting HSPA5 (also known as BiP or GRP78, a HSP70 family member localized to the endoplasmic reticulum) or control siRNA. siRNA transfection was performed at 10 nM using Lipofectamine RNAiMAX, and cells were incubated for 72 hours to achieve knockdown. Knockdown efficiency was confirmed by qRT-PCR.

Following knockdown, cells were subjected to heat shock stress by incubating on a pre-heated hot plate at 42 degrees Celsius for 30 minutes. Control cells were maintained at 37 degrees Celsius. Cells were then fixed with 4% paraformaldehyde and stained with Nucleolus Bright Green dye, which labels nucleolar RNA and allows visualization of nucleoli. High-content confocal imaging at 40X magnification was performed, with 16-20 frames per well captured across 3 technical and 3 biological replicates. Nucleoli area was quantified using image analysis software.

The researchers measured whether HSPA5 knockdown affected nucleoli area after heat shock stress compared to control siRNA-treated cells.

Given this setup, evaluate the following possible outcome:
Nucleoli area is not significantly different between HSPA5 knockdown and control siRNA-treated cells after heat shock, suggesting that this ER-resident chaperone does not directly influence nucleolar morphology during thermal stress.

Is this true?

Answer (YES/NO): YES